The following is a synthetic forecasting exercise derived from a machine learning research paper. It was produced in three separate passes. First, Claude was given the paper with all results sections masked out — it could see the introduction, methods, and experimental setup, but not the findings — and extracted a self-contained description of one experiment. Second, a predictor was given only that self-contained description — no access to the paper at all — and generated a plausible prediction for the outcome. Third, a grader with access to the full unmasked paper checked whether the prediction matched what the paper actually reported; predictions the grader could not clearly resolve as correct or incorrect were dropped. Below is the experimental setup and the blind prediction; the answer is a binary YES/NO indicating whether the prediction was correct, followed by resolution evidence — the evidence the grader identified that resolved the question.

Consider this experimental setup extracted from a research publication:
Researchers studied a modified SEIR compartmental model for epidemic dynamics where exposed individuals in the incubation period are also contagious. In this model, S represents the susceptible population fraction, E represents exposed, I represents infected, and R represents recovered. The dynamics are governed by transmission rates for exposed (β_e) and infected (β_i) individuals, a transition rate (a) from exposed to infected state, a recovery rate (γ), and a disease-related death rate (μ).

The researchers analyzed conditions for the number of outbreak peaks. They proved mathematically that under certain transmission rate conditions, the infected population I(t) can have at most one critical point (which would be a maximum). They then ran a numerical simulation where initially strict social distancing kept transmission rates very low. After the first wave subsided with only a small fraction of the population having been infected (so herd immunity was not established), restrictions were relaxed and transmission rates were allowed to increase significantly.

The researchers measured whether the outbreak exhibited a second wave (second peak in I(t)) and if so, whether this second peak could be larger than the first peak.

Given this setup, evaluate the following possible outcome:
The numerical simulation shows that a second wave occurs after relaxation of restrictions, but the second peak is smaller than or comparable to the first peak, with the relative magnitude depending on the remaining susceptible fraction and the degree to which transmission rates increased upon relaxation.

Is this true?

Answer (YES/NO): NO